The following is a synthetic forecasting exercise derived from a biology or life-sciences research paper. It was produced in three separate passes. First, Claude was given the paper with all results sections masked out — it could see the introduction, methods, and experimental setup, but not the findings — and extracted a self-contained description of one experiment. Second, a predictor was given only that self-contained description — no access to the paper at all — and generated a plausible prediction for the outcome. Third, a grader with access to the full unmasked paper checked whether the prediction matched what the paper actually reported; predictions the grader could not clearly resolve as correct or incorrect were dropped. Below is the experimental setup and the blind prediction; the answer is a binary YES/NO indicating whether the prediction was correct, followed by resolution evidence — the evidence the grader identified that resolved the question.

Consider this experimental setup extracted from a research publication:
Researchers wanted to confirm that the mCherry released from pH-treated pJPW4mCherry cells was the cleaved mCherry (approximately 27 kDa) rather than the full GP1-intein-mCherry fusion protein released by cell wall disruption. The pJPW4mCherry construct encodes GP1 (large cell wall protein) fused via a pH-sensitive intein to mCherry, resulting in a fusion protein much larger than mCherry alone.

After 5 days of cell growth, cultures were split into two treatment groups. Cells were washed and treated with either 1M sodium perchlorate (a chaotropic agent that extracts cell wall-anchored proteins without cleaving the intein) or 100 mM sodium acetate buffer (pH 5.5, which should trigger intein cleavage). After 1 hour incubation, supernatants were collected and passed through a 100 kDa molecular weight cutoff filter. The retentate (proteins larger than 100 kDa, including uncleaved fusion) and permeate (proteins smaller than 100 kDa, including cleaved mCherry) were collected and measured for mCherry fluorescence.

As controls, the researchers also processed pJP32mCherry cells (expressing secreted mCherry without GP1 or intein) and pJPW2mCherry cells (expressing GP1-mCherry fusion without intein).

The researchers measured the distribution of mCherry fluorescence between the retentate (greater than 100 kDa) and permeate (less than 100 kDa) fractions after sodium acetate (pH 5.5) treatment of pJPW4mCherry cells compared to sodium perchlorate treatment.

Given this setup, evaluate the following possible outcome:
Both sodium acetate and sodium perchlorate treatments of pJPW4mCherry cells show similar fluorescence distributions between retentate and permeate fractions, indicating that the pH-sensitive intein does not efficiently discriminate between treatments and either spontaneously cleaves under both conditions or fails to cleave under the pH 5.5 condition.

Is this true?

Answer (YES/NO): NO